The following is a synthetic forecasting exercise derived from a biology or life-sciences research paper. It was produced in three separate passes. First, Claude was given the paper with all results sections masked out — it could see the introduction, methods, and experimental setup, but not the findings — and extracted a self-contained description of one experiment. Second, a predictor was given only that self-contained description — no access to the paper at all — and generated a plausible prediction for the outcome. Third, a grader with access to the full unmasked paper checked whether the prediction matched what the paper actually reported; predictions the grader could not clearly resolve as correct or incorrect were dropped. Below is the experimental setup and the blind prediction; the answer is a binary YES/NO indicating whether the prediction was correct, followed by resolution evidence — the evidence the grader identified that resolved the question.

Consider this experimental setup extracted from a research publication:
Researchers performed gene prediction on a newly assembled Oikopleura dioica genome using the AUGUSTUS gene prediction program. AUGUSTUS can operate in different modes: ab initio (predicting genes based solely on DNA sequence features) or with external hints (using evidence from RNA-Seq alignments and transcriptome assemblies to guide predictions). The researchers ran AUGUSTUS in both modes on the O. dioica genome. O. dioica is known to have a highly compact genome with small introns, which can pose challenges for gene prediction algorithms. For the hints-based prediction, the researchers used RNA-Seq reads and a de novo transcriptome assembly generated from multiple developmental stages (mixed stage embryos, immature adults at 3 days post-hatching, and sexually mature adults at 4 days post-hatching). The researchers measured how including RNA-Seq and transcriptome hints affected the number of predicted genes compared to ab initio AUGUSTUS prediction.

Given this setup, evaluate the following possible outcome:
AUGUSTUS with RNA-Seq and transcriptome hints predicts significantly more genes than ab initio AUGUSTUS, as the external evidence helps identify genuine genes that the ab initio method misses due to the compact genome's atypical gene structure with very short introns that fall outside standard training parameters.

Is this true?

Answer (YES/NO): NO